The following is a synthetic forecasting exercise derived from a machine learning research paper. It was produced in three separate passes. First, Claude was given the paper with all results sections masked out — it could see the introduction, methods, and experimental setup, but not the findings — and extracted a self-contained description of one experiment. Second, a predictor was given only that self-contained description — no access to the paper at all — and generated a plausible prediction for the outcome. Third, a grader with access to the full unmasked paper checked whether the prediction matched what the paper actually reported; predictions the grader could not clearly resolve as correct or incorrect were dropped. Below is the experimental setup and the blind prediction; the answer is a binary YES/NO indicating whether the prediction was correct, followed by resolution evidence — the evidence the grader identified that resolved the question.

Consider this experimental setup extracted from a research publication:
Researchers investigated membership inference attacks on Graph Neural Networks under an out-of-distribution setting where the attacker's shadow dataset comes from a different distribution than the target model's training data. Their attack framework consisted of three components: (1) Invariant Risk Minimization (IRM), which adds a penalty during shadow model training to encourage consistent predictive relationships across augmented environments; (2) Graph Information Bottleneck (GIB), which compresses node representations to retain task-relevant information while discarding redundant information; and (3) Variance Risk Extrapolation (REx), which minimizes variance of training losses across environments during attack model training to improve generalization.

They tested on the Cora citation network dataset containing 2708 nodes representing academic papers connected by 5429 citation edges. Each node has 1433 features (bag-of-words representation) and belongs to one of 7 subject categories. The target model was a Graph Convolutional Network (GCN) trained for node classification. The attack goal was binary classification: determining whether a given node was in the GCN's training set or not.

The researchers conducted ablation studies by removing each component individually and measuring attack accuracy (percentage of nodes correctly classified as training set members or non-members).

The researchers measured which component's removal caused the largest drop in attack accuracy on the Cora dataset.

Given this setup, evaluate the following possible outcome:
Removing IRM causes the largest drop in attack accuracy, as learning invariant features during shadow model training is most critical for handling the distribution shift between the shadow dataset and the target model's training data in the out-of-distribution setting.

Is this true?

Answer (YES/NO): NO